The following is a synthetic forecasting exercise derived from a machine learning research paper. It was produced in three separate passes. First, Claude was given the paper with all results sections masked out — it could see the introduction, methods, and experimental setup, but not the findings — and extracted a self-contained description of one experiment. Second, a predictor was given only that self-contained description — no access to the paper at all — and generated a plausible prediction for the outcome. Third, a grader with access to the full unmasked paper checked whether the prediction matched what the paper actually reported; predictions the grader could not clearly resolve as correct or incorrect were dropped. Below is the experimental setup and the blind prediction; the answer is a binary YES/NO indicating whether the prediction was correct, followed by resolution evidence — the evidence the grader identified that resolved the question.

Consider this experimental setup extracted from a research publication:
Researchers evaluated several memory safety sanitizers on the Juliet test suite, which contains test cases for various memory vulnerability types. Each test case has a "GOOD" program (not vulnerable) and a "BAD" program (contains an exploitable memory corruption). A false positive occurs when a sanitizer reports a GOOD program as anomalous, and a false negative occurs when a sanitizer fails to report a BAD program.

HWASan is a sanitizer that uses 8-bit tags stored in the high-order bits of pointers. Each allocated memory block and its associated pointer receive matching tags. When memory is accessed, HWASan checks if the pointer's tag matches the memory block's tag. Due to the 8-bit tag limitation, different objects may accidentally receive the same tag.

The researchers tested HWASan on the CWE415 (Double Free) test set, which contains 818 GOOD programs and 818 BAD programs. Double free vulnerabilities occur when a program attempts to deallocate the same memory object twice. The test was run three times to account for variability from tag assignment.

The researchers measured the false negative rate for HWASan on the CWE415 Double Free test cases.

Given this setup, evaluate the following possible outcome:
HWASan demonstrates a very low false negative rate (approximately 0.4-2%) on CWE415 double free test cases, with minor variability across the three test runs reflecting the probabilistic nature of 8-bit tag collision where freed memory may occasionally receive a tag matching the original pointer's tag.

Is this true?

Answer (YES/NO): NO